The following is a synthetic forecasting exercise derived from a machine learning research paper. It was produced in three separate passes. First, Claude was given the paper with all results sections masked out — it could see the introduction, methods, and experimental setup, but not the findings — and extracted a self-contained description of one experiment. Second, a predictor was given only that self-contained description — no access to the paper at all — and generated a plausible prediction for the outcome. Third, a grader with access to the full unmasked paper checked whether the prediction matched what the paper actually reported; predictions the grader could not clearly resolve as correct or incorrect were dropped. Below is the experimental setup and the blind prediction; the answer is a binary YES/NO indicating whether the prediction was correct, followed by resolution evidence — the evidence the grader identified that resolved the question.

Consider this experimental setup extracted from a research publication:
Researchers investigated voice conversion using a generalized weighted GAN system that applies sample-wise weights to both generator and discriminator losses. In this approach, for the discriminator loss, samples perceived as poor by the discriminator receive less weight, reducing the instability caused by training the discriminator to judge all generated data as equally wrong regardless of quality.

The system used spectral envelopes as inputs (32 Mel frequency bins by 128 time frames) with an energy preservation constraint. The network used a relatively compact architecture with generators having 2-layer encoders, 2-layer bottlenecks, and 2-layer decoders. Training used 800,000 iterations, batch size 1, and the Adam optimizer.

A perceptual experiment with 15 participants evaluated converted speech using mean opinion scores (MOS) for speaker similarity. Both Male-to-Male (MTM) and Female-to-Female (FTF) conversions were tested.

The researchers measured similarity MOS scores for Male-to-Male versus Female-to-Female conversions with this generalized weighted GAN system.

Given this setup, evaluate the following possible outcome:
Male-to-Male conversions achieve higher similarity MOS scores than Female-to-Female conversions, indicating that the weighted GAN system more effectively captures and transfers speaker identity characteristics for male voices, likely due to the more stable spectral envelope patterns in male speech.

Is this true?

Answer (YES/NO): NO